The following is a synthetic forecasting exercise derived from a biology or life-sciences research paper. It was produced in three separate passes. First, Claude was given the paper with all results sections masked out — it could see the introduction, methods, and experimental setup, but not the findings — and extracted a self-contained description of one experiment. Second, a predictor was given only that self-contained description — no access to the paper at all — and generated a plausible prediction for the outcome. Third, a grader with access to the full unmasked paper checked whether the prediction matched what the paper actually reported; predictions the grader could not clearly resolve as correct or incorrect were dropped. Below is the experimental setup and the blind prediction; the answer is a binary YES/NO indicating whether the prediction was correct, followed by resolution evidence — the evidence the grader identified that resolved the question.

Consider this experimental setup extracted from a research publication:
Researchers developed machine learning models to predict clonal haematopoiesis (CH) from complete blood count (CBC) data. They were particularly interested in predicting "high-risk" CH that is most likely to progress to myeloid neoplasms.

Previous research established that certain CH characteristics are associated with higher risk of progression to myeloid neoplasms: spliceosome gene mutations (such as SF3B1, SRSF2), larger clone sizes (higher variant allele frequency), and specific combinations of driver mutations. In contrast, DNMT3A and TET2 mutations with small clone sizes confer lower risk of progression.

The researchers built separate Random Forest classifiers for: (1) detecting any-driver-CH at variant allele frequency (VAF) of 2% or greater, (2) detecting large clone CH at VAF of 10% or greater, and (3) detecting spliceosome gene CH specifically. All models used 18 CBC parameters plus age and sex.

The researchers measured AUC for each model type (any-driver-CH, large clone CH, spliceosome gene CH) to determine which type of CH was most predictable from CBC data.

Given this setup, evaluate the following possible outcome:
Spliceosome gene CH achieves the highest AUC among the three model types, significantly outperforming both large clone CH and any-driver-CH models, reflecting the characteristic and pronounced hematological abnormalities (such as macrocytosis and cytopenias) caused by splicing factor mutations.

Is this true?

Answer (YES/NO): NO